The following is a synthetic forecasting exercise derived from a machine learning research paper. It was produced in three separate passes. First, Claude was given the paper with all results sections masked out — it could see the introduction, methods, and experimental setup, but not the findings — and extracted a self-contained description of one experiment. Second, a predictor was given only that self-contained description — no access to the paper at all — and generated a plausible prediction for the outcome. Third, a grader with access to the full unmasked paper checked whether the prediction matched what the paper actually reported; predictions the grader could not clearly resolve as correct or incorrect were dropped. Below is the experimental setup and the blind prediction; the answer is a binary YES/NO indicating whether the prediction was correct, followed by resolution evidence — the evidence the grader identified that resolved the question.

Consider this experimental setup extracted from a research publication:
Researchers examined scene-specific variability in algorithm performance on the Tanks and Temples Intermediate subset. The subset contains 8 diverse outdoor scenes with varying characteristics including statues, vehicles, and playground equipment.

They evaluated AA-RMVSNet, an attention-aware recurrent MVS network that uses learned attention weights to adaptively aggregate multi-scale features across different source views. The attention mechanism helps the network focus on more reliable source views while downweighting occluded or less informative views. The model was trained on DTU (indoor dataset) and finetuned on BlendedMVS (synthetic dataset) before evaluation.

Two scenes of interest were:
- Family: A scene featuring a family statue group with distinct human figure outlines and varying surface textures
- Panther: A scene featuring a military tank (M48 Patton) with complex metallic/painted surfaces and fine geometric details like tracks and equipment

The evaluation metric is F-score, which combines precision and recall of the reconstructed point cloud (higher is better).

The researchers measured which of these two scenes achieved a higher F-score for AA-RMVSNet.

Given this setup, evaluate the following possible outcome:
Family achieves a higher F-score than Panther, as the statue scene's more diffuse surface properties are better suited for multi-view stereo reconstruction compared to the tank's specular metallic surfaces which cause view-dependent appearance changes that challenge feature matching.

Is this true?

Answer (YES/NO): YES